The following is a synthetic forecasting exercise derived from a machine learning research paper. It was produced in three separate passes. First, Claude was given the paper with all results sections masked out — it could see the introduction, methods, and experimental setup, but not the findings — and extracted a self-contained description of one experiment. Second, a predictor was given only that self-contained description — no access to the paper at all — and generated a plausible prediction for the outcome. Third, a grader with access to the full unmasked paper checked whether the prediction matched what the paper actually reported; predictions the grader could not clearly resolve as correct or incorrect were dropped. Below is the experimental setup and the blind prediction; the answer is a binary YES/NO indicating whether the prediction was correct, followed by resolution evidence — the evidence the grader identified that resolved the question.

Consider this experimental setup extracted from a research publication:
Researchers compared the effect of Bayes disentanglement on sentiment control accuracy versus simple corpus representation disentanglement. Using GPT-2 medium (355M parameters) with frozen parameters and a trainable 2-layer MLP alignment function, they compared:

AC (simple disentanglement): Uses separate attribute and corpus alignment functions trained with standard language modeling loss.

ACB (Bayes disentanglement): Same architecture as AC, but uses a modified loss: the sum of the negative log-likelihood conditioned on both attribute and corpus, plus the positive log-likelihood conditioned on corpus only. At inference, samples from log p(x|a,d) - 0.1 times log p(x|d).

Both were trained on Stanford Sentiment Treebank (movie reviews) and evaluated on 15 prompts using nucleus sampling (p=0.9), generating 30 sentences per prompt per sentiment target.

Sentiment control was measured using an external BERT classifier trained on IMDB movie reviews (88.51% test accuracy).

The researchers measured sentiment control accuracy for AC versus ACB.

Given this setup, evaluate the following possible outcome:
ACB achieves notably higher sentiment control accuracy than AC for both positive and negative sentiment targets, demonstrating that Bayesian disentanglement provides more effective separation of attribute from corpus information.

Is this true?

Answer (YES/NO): NO